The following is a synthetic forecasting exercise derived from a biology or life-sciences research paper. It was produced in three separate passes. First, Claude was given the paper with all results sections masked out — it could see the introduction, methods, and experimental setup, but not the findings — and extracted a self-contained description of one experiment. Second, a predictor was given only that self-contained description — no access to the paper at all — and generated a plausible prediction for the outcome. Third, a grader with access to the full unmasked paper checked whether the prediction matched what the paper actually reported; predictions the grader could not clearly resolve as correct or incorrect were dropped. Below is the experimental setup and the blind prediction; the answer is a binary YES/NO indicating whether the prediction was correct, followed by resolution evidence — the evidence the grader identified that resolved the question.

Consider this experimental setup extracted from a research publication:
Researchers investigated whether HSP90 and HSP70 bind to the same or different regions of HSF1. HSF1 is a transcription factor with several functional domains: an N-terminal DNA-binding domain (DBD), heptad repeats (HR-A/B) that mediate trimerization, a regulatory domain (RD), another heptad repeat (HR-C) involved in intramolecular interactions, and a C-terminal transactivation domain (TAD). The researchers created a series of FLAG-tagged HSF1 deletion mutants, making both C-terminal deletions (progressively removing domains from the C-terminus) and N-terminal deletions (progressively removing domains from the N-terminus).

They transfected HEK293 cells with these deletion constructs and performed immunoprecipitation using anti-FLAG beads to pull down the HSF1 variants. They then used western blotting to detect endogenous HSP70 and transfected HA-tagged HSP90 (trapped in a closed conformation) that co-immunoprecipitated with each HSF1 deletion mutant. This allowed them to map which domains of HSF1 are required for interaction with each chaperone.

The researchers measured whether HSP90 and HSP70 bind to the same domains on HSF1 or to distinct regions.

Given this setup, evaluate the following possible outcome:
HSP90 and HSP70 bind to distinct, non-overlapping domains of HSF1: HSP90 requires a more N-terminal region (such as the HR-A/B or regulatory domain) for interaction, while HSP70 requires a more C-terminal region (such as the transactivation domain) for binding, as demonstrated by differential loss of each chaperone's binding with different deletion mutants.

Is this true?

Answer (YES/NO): NO